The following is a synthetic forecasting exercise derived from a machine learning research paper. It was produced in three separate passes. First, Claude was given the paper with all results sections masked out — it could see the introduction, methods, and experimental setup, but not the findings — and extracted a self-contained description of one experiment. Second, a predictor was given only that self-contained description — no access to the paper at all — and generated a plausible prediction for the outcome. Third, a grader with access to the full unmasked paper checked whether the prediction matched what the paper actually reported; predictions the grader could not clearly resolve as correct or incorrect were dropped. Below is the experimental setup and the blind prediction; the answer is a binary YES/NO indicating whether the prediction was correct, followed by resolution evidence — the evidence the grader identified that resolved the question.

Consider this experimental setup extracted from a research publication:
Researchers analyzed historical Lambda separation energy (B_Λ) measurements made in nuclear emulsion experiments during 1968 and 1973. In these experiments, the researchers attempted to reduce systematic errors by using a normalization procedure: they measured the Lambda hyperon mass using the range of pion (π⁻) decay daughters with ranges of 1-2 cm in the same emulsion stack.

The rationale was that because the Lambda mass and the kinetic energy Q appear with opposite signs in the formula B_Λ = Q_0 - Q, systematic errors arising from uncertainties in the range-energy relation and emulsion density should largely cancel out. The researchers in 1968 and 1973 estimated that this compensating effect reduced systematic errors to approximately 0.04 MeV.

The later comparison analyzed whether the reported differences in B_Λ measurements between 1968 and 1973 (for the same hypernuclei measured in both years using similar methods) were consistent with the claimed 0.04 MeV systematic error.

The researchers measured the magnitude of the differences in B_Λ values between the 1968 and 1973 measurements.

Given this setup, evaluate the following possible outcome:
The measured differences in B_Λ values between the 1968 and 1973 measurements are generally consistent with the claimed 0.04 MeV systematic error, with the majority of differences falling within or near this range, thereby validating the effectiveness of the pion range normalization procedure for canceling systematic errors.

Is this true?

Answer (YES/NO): NO